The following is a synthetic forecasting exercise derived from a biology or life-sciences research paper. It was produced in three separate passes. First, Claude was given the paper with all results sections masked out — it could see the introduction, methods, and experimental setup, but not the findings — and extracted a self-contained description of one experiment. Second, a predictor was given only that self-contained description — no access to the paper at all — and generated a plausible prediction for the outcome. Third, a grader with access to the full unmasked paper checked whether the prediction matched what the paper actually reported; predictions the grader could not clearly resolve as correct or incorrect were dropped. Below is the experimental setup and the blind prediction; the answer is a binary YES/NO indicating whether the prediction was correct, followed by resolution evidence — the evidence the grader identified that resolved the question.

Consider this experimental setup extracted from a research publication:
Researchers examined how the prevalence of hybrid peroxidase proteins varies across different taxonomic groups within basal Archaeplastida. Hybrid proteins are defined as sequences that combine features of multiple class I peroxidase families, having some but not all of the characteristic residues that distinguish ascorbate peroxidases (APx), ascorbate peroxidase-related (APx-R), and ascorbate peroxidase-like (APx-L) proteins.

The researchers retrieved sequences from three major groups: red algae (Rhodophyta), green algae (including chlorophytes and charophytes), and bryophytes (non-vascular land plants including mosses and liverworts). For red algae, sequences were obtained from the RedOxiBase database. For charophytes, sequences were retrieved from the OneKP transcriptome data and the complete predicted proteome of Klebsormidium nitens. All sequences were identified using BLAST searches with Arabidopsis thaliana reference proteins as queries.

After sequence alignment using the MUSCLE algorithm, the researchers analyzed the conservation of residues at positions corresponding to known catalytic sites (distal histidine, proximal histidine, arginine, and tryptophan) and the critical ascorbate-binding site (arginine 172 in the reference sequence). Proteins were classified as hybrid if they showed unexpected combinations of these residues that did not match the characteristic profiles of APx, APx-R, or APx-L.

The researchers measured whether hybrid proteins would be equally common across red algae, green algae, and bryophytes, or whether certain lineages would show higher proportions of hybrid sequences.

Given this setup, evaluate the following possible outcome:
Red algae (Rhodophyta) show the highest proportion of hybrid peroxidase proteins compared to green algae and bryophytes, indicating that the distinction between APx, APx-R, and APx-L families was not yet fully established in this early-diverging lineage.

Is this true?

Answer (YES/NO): NO